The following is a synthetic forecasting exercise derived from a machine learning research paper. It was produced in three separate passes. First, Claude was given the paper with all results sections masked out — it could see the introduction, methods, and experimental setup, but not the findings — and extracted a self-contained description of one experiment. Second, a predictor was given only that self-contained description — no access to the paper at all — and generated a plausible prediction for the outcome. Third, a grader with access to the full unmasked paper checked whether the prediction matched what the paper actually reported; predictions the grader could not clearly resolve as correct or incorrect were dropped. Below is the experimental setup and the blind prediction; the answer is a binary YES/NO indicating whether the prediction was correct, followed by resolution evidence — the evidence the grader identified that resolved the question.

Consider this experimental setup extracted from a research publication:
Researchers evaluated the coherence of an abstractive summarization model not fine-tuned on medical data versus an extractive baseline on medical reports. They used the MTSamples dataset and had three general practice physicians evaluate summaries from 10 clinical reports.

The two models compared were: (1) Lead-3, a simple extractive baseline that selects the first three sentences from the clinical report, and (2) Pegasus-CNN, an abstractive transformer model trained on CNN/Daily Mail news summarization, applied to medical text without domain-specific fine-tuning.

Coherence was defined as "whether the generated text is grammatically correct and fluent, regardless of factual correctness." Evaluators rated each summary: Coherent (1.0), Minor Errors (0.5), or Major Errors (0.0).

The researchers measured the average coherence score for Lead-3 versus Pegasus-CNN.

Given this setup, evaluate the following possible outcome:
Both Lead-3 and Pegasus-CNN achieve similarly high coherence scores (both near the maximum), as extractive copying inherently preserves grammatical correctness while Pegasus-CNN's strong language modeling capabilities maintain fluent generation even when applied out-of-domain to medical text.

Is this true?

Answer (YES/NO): YES